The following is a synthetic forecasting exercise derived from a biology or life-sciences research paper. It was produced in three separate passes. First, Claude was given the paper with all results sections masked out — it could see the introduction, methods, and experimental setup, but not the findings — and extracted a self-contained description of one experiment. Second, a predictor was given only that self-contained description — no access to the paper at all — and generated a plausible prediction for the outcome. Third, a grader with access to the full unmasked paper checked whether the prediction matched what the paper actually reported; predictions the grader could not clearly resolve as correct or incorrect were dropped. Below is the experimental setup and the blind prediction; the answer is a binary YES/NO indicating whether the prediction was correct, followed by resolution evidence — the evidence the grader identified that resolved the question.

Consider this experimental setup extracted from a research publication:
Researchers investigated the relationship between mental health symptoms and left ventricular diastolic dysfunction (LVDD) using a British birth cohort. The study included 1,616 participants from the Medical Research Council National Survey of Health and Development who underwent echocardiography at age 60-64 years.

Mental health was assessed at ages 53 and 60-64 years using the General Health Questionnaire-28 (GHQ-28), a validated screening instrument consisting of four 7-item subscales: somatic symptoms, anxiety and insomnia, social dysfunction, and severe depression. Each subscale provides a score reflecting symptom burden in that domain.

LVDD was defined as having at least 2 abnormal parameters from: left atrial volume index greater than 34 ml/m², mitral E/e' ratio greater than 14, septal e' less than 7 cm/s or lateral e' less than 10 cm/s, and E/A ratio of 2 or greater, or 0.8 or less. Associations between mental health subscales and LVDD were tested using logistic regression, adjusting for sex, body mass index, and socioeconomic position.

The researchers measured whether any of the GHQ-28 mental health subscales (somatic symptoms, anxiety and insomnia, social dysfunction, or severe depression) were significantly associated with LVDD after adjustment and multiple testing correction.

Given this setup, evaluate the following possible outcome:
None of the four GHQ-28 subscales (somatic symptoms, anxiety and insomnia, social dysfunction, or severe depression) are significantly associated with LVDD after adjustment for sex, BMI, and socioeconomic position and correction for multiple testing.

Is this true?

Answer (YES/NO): YES